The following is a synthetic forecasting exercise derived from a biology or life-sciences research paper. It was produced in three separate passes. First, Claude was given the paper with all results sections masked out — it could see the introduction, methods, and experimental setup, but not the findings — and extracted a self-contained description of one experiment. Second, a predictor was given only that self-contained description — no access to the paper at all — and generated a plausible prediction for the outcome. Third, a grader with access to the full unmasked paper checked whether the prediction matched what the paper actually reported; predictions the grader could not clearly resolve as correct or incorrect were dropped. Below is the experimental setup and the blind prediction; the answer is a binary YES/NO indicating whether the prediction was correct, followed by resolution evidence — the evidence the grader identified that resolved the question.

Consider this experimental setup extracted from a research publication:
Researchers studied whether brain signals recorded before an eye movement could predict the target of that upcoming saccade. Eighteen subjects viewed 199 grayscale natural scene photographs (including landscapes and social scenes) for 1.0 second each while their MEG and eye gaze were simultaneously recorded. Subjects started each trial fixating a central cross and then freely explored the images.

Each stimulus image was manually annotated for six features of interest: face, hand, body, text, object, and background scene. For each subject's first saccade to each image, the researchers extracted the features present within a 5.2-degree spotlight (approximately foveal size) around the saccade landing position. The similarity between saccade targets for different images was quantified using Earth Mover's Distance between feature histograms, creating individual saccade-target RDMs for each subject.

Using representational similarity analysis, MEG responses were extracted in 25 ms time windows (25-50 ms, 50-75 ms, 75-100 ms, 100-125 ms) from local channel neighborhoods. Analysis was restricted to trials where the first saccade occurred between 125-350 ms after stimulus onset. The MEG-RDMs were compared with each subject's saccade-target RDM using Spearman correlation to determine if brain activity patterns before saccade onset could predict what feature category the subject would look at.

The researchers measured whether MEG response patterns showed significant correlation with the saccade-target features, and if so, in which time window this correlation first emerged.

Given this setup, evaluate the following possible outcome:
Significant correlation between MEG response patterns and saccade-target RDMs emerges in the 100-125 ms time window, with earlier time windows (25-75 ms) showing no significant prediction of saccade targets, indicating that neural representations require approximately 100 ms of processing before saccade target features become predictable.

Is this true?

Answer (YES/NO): NO